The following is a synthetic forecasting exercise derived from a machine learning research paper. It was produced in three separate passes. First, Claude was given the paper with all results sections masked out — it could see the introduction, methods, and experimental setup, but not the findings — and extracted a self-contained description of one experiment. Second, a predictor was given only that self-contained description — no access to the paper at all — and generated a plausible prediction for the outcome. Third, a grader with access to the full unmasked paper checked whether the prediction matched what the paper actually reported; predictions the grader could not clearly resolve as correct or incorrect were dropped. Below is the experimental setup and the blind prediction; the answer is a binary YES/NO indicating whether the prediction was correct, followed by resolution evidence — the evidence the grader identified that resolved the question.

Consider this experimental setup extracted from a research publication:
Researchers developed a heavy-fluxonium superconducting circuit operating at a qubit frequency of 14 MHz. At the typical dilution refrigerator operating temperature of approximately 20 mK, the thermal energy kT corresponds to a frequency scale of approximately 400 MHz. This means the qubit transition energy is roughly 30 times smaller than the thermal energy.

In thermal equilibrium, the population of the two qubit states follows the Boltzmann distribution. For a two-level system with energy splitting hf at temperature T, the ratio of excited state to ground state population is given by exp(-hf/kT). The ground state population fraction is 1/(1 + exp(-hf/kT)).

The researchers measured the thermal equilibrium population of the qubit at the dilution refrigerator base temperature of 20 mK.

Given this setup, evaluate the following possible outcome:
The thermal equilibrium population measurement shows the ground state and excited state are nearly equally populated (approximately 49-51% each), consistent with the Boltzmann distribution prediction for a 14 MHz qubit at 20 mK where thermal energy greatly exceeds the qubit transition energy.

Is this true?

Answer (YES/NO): YES